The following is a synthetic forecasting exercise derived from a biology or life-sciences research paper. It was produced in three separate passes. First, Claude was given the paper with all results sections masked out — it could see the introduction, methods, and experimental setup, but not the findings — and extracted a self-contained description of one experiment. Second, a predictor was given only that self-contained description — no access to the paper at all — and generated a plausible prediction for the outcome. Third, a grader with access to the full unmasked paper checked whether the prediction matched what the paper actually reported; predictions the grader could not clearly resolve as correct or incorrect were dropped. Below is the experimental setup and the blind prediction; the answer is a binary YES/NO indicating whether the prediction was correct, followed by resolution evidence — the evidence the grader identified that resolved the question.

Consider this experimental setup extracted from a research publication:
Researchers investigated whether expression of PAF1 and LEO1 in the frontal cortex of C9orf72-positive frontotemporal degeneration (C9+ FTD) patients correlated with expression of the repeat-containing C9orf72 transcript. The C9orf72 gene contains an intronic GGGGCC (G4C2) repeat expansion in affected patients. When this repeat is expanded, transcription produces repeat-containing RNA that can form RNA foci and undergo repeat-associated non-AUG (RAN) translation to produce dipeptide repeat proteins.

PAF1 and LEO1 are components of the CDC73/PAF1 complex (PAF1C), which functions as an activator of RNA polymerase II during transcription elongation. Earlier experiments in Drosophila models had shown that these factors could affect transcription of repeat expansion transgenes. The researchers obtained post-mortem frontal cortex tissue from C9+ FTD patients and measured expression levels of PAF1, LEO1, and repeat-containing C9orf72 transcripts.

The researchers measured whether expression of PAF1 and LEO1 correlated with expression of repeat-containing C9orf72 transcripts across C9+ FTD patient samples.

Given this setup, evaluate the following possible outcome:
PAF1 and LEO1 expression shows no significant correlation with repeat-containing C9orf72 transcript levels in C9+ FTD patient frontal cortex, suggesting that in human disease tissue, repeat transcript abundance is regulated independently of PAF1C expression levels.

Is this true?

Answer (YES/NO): NO